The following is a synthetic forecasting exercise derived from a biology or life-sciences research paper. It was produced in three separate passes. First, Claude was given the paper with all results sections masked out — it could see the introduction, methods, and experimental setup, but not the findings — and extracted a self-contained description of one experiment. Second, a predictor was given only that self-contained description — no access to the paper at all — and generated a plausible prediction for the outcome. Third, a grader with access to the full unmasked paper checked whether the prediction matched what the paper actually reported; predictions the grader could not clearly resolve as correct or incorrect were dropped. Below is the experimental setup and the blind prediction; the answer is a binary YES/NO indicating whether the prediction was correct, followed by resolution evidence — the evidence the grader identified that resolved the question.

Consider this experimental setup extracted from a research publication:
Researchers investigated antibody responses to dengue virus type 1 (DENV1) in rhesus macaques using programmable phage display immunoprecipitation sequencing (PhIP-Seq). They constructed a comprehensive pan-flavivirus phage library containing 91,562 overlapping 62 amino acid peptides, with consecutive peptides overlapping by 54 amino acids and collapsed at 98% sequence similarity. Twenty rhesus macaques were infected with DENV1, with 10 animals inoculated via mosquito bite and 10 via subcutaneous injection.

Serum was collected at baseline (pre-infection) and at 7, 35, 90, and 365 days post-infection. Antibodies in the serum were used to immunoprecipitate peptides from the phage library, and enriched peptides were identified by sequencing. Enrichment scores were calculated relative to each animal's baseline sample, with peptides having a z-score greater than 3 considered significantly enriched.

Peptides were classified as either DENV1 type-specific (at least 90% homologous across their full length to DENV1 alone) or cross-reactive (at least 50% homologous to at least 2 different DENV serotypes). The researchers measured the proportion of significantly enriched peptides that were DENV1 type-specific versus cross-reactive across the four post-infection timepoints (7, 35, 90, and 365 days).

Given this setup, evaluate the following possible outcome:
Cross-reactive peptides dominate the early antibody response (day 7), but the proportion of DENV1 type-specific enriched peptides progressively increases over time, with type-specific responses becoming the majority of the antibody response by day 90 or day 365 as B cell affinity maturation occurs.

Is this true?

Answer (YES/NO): NO